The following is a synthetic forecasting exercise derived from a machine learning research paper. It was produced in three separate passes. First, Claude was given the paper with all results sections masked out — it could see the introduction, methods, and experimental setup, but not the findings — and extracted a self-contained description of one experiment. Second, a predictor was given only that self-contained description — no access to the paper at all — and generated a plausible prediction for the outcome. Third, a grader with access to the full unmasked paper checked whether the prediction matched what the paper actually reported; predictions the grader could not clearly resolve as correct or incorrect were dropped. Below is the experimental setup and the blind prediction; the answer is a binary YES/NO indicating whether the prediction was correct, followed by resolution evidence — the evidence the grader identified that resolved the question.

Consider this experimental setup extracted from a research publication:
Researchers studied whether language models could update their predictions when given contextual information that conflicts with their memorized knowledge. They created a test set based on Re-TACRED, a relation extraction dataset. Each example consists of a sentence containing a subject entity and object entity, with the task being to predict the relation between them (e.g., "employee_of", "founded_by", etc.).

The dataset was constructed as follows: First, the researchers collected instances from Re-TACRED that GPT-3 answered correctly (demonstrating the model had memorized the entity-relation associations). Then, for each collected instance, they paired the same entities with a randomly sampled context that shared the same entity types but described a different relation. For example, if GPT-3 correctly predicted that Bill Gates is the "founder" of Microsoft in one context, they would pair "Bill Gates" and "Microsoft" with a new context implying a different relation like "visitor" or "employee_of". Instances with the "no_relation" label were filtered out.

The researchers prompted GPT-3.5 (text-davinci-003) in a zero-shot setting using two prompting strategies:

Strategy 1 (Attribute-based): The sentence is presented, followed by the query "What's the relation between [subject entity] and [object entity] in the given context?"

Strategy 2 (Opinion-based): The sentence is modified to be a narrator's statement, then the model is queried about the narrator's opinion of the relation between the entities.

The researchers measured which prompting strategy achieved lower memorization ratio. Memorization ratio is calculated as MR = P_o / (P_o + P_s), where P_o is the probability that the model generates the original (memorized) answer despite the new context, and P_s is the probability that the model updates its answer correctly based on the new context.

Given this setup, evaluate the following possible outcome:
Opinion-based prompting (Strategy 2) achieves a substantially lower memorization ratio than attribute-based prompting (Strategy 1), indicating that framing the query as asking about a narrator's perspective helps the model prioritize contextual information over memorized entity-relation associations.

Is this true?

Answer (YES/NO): YES